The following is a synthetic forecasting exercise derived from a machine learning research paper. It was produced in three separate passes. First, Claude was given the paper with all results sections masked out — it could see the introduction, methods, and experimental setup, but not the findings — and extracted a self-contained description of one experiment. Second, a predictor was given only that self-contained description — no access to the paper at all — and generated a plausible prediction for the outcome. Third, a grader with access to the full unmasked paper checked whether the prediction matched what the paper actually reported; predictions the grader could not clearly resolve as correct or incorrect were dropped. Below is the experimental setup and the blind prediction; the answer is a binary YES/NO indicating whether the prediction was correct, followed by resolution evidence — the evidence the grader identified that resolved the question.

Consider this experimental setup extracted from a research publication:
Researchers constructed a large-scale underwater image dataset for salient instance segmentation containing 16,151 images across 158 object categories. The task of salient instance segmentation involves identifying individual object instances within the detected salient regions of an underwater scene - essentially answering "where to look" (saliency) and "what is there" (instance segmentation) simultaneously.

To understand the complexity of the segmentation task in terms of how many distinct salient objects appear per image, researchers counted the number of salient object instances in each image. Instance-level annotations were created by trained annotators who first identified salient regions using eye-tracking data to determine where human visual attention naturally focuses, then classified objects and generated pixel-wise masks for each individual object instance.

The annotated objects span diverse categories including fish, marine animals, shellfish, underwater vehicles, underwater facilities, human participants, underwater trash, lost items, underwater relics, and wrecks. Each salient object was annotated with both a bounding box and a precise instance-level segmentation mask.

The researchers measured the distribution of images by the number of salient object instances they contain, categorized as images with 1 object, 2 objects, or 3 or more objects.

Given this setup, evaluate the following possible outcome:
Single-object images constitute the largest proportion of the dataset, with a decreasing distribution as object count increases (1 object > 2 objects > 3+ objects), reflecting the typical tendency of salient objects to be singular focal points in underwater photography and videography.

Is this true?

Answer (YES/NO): YES